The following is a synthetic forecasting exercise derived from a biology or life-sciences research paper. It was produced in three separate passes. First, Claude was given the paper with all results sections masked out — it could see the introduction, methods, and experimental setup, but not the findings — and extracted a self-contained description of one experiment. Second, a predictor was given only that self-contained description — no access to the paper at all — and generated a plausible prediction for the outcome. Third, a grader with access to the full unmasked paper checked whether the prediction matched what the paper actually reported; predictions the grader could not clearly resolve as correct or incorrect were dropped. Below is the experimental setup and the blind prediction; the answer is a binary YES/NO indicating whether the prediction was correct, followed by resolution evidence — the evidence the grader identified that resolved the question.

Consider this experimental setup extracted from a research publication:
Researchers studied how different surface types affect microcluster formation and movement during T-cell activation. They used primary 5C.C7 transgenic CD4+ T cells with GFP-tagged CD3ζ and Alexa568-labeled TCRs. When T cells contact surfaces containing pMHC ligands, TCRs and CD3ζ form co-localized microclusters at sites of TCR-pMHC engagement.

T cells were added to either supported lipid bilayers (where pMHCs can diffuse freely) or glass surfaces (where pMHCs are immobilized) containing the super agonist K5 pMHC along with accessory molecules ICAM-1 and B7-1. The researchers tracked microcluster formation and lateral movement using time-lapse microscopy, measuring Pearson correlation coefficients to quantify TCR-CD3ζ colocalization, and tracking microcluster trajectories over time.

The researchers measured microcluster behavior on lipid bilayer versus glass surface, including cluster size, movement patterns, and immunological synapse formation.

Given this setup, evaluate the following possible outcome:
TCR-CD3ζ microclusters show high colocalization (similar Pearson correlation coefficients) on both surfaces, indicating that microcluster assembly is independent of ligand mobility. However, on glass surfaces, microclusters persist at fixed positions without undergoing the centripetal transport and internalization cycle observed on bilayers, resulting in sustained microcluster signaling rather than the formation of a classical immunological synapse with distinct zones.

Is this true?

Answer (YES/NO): NO